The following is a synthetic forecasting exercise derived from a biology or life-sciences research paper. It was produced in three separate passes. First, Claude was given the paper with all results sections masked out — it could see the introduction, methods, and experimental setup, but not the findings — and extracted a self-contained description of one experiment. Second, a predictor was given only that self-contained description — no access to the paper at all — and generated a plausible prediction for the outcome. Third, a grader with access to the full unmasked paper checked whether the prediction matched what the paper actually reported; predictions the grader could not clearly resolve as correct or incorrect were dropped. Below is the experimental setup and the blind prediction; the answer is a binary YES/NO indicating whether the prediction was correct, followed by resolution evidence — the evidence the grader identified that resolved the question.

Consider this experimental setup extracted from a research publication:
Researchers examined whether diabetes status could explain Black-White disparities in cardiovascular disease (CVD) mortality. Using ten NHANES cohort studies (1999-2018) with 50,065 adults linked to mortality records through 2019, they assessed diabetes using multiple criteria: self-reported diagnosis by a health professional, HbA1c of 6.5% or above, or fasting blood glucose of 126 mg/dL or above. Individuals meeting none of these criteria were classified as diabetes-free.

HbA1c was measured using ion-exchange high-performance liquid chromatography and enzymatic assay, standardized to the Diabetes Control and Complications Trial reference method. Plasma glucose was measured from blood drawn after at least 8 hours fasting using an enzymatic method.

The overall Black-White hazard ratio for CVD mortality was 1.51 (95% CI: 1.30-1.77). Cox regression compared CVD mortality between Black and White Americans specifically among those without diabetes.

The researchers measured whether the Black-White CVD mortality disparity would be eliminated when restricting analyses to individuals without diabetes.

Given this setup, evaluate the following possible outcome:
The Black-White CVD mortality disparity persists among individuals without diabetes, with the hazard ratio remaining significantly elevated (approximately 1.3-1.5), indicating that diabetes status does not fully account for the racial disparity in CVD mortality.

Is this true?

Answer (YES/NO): YES